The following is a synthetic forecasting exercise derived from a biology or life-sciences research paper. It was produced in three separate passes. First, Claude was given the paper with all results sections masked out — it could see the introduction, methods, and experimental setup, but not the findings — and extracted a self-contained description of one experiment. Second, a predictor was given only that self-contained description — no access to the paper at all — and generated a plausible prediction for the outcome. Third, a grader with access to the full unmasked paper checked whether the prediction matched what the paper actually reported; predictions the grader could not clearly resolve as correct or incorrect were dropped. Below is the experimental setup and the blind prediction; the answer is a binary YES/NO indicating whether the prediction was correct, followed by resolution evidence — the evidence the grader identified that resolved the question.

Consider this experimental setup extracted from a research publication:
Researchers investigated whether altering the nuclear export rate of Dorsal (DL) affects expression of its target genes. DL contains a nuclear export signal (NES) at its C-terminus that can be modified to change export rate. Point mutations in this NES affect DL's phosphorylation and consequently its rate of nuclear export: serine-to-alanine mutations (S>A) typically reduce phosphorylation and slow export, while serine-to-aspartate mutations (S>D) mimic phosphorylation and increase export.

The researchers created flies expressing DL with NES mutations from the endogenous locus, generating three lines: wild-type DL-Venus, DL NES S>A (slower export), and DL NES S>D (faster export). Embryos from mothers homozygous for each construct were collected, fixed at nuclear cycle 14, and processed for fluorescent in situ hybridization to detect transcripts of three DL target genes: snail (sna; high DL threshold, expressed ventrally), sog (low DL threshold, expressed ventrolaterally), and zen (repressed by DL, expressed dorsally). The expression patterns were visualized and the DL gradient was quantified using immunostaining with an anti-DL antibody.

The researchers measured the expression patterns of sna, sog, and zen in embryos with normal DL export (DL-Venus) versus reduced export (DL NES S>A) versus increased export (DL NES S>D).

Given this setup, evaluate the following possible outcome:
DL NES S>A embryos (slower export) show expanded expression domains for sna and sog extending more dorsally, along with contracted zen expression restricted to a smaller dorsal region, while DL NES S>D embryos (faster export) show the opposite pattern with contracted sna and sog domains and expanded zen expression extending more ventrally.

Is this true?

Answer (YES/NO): NO